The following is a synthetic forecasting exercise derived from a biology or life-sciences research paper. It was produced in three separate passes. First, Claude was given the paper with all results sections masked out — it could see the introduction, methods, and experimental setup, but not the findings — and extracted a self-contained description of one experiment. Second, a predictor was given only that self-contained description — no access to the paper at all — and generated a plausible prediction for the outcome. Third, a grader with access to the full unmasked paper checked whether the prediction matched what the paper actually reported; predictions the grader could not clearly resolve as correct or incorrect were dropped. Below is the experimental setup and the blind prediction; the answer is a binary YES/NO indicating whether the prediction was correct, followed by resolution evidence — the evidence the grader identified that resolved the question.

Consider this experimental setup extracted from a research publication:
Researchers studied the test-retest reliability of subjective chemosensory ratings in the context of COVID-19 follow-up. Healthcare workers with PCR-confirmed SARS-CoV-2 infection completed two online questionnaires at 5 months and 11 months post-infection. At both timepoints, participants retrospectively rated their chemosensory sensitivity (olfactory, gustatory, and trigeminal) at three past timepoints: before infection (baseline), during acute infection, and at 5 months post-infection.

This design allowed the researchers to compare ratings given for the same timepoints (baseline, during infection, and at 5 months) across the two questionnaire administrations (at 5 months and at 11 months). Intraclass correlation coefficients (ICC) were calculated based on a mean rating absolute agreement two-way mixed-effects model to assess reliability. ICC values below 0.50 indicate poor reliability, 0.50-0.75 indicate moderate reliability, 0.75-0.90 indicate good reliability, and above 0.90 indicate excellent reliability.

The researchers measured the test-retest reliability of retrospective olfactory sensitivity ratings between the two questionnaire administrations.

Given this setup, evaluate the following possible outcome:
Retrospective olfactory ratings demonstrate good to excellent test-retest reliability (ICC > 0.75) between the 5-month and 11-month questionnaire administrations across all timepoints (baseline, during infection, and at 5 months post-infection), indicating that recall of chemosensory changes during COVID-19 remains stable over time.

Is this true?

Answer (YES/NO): NO